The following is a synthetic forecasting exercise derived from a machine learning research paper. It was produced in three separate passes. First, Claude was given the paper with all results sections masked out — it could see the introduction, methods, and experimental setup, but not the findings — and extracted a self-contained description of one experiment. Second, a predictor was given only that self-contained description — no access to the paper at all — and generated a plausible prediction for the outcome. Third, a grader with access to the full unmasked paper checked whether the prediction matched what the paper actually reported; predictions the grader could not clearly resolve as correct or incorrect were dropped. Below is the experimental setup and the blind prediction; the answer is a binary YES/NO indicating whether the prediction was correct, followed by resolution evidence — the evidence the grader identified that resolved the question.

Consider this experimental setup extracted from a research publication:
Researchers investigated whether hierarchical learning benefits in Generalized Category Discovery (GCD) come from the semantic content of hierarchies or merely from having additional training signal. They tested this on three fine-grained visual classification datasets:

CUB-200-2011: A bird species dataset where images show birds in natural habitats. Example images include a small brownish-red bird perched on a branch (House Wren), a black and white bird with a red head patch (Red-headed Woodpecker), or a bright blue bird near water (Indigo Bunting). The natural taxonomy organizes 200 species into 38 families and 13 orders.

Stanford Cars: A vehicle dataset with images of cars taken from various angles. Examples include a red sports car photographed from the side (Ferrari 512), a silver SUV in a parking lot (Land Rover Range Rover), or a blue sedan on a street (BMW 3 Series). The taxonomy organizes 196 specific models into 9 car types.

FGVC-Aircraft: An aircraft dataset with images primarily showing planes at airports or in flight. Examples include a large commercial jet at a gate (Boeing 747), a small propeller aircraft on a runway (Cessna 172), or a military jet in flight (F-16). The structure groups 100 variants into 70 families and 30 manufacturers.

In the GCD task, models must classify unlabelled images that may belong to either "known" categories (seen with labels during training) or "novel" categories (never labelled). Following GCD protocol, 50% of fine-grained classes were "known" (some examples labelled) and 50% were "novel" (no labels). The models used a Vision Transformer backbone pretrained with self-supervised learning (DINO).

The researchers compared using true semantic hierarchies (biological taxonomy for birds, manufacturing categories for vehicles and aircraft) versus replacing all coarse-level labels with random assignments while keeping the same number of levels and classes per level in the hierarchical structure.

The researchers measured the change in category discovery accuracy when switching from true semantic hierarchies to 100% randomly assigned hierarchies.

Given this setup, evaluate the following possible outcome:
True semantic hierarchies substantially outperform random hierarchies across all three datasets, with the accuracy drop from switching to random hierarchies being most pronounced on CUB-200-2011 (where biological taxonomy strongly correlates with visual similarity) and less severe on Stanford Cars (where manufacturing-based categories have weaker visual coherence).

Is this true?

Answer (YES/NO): NO